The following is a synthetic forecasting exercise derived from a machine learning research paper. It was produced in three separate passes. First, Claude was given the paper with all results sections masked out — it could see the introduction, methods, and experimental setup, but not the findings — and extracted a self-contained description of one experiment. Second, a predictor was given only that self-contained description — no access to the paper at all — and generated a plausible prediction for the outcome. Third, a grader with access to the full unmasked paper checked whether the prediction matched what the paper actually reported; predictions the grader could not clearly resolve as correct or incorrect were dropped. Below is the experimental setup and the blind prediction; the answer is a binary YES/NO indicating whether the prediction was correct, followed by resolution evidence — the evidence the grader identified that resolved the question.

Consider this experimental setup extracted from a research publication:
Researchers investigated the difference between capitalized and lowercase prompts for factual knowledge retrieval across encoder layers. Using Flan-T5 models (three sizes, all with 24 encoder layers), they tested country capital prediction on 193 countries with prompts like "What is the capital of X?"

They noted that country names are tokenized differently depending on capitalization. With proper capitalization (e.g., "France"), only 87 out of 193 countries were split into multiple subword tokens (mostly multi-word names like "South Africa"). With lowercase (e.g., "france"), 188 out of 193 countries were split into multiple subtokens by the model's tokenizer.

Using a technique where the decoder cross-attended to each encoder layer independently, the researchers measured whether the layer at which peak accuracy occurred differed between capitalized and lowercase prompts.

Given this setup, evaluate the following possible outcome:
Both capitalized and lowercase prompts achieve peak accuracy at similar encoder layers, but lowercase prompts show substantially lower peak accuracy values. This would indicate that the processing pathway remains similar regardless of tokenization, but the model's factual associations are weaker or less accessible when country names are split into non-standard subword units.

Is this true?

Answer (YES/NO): NO